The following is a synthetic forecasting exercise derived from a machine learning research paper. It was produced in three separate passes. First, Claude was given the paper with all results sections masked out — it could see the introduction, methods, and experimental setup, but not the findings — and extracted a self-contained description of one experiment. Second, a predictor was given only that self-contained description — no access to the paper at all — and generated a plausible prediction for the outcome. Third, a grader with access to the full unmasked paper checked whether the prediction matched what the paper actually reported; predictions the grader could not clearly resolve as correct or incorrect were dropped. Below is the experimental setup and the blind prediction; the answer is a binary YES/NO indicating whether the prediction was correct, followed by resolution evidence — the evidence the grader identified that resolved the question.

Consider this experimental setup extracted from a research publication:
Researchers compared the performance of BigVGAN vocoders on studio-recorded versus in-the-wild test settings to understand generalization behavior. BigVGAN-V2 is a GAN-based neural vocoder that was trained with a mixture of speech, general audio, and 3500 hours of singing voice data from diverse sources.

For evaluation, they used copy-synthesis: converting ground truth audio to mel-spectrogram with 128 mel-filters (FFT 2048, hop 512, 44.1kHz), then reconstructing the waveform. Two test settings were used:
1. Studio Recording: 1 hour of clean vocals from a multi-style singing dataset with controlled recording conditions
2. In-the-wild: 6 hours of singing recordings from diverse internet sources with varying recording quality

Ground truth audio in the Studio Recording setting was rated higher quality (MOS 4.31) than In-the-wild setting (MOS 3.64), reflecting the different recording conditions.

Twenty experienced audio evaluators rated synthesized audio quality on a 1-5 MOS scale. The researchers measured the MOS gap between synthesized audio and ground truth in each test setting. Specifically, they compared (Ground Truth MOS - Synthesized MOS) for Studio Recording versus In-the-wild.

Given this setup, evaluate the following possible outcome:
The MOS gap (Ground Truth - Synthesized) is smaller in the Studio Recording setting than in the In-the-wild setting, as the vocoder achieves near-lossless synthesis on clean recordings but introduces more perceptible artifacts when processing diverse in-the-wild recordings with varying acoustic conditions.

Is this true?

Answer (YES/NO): NO